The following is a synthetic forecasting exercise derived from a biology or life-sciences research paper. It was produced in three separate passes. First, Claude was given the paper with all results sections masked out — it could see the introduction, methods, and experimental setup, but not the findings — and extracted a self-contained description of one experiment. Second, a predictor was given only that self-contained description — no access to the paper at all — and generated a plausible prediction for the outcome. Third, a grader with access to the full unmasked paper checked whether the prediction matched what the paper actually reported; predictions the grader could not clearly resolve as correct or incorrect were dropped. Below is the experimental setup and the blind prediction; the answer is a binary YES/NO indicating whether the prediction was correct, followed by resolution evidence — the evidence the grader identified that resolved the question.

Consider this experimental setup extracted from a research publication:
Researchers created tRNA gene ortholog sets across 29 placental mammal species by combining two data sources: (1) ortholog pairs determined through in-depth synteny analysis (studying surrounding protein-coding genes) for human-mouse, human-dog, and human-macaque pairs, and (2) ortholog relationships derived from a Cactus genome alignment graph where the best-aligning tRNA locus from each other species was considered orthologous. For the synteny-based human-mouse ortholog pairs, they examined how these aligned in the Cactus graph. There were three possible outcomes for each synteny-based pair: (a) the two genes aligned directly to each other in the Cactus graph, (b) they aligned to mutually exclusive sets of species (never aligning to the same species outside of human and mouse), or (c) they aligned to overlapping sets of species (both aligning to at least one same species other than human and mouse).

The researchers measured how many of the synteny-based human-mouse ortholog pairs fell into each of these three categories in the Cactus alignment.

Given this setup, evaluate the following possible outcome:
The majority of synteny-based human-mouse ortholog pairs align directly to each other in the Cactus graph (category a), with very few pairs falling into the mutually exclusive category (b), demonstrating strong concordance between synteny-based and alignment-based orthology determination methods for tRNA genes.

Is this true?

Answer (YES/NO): NO